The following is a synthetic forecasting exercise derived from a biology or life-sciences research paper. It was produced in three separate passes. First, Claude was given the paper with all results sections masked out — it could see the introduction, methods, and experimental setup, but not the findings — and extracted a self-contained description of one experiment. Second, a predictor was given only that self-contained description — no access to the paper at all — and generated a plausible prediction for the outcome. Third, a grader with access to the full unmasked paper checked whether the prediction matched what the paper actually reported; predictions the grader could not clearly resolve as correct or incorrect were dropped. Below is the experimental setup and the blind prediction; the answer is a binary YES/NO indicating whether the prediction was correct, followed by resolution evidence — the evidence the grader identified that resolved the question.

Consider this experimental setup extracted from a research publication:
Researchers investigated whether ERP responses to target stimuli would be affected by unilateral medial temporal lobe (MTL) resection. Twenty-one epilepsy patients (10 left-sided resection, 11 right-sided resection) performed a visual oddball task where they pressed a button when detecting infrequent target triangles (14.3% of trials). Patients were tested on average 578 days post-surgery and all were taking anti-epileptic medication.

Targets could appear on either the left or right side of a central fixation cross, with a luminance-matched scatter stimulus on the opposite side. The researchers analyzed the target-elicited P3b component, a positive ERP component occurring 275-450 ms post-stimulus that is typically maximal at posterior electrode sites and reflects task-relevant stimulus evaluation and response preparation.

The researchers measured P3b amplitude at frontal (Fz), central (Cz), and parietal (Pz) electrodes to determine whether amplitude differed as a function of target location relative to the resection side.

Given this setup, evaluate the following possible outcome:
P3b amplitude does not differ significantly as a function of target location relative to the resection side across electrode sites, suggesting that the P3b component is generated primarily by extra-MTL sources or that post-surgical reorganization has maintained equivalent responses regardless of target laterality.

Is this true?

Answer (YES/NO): YES